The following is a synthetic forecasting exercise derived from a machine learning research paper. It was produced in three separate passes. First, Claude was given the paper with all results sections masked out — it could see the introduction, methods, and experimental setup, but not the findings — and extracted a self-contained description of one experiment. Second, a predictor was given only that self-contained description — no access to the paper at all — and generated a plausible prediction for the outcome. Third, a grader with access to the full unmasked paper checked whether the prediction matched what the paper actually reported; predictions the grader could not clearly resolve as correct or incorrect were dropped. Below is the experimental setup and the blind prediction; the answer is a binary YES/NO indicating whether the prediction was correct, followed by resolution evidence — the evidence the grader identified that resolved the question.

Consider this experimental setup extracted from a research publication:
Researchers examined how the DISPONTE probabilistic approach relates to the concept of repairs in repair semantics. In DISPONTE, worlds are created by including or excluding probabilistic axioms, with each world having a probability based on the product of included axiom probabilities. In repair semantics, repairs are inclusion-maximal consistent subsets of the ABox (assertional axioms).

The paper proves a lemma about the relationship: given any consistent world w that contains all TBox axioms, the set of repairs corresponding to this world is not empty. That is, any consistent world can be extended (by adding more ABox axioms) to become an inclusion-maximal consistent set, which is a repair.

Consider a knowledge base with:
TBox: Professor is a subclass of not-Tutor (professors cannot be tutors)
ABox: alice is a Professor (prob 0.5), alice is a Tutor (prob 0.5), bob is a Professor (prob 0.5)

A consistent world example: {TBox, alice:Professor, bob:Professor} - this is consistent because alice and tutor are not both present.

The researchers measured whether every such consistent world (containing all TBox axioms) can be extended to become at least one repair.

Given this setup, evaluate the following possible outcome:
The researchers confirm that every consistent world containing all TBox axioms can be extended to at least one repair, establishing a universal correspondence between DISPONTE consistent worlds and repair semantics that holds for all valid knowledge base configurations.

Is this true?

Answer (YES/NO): YES